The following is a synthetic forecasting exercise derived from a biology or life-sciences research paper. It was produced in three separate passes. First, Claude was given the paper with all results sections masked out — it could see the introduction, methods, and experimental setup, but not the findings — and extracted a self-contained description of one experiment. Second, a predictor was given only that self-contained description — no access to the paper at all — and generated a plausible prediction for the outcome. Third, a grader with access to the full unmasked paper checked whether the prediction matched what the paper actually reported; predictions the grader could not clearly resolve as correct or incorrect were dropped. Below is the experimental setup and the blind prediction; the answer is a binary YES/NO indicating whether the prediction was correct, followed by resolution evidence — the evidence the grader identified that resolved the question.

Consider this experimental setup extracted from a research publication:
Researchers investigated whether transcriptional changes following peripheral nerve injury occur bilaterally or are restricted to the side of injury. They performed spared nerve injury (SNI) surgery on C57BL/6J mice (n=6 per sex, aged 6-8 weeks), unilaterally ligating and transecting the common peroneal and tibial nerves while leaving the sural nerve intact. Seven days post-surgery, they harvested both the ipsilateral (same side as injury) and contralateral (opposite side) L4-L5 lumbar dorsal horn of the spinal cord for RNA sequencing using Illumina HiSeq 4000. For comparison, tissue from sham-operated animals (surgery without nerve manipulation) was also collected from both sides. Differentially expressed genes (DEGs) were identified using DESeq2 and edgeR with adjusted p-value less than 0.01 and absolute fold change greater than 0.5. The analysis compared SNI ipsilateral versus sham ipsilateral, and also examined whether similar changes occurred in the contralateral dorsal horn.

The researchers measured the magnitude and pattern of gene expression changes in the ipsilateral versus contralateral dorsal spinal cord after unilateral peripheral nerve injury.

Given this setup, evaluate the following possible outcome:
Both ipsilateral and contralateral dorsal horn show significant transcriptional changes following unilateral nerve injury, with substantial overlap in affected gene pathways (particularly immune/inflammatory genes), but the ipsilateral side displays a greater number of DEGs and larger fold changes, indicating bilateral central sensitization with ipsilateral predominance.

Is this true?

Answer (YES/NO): NO